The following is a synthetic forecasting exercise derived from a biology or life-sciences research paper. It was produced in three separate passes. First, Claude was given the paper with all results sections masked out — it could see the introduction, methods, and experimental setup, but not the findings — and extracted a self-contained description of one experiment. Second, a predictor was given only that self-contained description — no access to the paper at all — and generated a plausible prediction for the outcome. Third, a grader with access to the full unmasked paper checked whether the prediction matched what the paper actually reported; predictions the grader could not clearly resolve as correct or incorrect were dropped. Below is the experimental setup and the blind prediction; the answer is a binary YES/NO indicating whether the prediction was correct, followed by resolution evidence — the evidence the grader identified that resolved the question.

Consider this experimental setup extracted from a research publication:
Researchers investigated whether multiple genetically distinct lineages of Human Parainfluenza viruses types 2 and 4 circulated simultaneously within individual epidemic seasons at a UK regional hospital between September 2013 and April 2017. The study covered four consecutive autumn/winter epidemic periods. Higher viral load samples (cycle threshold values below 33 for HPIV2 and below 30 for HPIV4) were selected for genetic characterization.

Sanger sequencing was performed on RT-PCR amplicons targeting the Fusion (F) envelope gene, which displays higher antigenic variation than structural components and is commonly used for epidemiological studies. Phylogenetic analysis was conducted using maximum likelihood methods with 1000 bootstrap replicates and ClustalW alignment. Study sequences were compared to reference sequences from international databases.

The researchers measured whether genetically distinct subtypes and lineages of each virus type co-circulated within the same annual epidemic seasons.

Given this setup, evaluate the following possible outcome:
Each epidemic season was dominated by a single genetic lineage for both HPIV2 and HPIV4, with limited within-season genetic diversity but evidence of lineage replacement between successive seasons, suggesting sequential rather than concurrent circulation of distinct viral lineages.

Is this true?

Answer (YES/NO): NO